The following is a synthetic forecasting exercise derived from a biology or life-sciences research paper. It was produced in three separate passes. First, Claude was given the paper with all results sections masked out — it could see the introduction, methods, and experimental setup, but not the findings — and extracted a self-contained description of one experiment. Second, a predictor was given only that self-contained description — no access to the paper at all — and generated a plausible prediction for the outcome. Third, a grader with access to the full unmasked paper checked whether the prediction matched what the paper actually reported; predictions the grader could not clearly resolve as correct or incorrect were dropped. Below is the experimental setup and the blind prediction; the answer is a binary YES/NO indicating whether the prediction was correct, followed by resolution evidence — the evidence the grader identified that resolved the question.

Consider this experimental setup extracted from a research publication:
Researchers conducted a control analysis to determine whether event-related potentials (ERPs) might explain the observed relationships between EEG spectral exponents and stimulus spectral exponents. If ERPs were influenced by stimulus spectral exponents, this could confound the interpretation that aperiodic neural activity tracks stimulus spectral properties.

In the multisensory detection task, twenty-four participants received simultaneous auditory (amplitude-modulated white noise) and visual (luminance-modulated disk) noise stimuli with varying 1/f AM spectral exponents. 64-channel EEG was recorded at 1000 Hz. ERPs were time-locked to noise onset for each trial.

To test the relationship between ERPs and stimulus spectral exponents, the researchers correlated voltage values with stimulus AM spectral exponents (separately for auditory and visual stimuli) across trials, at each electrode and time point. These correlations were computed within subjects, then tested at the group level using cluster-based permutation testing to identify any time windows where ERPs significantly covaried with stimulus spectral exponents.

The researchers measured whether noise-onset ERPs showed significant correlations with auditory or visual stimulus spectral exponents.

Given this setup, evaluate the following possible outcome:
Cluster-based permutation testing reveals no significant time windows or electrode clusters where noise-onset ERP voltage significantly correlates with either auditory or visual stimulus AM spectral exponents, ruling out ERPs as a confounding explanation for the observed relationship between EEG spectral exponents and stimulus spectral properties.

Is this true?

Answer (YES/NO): YES